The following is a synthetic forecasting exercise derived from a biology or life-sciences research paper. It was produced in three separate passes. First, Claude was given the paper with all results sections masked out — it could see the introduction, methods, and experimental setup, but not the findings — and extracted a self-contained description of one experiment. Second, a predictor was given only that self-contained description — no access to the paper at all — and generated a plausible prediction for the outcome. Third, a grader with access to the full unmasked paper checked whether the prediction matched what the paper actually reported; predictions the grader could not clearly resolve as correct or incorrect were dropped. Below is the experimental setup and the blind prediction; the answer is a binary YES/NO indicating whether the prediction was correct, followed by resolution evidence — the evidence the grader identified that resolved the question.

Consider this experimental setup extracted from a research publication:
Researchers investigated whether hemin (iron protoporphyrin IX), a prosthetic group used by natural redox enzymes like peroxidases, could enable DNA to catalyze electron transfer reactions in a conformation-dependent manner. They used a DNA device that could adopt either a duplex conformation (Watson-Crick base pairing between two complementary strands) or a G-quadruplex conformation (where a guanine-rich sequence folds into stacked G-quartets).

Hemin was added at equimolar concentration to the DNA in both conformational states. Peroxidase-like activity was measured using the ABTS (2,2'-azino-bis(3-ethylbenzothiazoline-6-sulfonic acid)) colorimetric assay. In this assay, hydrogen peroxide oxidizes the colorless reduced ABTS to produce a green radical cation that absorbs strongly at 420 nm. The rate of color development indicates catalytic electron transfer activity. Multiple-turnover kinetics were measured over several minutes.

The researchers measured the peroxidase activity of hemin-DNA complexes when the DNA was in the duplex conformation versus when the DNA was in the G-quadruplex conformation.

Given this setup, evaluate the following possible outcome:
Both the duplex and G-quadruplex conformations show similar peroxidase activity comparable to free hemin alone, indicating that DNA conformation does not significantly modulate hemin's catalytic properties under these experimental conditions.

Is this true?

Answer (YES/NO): NO